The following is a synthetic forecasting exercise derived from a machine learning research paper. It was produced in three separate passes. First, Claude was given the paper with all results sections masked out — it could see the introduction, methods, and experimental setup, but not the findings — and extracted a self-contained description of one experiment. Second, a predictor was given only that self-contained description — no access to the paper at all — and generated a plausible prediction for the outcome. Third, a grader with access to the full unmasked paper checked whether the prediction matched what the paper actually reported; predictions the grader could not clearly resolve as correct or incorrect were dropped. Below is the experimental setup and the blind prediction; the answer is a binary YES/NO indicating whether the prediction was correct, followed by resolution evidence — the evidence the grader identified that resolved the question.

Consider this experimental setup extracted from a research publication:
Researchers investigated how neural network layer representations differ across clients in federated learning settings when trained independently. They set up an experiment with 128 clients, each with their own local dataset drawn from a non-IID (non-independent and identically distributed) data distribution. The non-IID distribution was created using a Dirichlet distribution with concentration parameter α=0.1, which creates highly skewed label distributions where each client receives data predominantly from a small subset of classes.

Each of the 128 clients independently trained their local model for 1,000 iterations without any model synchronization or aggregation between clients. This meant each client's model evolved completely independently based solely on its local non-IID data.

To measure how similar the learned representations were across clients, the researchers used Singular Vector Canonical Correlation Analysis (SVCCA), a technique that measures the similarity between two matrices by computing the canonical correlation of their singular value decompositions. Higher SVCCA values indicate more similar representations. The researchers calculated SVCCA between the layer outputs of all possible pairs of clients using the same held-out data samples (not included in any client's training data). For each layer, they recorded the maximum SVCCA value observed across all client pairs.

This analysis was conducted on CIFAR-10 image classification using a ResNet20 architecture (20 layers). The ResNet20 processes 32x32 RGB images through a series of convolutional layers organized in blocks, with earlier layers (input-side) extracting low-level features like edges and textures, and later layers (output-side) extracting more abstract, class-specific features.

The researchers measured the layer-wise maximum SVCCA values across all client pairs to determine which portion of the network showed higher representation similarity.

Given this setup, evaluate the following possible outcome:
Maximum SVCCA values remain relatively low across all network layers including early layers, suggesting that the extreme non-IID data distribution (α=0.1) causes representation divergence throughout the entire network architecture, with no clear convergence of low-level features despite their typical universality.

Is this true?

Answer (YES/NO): NO